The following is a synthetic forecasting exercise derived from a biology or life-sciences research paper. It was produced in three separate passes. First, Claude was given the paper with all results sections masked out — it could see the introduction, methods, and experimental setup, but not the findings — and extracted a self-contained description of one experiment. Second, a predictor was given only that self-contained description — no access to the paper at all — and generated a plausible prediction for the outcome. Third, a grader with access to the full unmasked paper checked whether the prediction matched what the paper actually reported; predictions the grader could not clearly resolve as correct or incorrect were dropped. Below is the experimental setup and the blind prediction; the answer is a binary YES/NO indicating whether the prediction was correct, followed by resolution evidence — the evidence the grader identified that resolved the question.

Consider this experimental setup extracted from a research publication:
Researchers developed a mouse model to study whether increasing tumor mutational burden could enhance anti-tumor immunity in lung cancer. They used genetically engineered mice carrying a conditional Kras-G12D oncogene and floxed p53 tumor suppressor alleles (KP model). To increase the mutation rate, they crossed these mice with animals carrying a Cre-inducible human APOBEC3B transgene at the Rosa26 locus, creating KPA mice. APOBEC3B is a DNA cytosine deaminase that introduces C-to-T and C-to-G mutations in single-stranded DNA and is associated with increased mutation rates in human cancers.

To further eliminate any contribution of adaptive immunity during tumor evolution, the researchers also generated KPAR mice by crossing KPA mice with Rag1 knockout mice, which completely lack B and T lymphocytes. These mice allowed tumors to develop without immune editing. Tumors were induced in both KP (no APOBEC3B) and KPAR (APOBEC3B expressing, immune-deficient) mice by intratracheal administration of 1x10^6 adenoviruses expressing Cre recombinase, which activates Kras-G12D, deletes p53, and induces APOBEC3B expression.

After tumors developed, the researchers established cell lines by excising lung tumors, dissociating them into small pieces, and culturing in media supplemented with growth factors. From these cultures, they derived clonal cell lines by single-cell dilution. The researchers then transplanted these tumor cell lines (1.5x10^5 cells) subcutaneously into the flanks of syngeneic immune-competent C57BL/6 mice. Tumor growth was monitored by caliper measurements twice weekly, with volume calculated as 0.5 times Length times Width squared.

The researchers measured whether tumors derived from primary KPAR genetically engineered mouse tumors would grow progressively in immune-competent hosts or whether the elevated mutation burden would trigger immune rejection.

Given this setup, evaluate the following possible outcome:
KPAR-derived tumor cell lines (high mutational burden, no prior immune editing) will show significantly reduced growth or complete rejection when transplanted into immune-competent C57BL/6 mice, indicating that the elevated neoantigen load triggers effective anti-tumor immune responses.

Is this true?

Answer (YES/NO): NO